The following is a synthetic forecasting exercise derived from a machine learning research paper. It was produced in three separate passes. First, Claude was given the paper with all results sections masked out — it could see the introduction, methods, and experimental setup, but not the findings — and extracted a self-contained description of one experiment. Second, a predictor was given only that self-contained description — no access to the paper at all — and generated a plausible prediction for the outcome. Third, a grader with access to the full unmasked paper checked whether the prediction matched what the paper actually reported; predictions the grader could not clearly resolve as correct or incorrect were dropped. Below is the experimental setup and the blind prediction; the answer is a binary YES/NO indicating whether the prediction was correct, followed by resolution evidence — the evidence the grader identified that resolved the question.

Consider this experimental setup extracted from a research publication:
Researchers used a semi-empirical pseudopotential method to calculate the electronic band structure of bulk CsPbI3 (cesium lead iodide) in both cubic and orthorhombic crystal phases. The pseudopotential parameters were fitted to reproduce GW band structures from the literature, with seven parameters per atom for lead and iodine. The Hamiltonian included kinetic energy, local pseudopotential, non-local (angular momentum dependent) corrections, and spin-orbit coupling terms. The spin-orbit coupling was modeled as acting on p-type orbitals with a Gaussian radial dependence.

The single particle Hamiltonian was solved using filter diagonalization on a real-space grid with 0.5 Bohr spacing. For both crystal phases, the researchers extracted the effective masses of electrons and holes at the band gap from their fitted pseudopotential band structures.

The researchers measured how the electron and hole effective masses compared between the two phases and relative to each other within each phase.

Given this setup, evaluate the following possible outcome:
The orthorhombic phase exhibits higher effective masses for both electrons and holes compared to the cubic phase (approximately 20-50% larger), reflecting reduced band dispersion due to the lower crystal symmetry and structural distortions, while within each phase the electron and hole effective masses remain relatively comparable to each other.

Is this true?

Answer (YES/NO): NO